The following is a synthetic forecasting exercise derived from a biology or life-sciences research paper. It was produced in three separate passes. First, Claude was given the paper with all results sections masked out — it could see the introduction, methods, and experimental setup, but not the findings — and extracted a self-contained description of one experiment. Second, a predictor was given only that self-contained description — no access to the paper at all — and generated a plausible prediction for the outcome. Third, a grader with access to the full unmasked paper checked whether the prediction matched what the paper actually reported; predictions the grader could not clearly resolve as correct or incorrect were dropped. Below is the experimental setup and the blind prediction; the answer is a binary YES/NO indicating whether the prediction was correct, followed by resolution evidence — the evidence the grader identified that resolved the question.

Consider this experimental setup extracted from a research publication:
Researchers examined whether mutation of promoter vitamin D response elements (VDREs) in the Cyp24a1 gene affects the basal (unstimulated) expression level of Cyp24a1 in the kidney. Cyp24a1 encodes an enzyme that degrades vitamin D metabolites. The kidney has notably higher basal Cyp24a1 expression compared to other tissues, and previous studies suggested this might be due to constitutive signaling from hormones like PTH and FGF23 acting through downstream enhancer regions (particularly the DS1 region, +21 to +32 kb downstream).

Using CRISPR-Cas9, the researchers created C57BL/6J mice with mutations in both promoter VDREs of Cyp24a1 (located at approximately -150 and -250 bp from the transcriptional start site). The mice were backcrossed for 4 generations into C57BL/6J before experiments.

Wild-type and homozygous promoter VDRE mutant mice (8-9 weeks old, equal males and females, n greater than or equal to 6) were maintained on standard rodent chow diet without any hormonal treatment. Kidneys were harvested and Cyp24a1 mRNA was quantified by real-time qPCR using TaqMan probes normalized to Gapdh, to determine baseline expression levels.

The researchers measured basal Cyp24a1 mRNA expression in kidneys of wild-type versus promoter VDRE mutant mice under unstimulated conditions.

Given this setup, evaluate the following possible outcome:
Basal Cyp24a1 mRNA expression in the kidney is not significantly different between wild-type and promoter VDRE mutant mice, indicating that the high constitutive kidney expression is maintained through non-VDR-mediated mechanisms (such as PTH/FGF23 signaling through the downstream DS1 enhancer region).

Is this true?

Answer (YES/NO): YES